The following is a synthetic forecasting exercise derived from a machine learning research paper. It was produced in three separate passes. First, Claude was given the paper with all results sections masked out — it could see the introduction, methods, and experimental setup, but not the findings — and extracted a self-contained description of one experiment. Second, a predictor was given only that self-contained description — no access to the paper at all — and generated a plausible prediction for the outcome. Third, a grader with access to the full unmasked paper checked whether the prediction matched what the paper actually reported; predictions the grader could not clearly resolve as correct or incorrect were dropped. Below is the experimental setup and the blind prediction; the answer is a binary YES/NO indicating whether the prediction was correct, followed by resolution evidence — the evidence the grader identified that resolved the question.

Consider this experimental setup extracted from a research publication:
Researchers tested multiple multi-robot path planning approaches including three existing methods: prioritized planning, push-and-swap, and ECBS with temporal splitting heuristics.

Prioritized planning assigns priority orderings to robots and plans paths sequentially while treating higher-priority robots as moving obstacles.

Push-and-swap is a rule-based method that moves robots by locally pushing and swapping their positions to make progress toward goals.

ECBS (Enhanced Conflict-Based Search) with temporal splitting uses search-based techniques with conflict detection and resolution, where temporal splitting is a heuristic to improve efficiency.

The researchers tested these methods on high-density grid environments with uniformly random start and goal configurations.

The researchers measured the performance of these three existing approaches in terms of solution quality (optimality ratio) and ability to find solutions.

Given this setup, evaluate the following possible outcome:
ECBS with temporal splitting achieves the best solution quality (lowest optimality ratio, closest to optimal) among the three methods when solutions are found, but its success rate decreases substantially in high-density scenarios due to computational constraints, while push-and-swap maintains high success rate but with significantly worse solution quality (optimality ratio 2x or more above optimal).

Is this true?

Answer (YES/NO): NO